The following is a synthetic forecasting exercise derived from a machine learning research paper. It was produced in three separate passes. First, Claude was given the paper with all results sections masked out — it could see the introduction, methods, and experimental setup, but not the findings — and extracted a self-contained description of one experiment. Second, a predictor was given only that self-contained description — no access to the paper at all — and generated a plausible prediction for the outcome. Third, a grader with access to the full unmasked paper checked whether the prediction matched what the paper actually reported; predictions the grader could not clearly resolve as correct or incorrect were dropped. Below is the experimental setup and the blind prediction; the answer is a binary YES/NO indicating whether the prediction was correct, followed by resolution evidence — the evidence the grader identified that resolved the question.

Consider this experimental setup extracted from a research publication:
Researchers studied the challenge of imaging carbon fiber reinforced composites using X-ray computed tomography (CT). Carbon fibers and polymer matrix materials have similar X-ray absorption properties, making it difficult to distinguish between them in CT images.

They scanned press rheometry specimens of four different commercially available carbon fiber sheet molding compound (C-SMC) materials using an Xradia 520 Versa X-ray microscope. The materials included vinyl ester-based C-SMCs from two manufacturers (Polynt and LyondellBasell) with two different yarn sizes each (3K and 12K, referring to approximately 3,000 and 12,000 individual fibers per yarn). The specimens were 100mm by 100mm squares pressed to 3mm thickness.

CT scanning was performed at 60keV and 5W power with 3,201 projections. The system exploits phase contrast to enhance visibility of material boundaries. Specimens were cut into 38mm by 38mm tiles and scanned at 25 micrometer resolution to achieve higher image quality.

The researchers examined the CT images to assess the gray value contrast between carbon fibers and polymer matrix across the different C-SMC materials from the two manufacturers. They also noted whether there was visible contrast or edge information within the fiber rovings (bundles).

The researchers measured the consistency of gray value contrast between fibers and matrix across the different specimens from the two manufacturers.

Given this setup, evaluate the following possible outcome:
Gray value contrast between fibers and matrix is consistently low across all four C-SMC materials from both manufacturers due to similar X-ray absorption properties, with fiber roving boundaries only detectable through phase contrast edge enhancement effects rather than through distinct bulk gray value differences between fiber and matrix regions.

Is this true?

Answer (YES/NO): NO